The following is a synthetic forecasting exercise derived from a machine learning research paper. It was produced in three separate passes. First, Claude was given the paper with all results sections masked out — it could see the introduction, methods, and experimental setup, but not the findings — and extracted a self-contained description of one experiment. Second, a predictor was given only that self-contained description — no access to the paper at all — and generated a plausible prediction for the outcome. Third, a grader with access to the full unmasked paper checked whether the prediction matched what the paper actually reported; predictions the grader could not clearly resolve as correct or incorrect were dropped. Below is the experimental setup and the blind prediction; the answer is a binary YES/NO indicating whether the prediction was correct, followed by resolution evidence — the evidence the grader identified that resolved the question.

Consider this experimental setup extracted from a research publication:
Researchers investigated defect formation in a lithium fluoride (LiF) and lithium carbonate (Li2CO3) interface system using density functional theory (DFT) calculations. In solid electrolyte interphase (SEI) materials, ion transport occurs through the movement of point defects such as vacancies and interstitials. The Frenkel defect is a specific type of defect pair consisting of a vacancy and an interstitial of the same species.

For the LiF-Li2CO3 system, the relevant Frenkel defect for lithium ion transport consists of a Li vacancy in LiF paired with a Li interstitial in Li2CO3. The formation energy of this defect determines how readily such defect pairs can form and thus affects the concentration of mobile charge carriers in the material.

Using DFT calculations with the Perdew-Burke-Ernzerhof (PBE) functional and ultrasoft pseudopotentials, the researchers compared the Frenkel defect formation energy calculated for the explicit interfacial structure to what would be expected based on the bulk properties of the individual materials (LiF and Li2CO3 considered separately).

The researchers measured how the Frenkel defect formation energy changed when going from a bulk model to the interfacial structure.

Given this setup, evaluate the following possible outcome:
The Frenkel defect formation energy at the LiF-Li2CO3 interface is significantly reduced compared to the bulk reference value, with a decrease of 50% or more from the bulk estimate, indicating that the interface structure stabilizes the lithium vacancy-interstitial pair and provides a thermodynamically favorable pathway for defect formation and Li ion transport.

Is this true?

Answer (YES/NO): NO